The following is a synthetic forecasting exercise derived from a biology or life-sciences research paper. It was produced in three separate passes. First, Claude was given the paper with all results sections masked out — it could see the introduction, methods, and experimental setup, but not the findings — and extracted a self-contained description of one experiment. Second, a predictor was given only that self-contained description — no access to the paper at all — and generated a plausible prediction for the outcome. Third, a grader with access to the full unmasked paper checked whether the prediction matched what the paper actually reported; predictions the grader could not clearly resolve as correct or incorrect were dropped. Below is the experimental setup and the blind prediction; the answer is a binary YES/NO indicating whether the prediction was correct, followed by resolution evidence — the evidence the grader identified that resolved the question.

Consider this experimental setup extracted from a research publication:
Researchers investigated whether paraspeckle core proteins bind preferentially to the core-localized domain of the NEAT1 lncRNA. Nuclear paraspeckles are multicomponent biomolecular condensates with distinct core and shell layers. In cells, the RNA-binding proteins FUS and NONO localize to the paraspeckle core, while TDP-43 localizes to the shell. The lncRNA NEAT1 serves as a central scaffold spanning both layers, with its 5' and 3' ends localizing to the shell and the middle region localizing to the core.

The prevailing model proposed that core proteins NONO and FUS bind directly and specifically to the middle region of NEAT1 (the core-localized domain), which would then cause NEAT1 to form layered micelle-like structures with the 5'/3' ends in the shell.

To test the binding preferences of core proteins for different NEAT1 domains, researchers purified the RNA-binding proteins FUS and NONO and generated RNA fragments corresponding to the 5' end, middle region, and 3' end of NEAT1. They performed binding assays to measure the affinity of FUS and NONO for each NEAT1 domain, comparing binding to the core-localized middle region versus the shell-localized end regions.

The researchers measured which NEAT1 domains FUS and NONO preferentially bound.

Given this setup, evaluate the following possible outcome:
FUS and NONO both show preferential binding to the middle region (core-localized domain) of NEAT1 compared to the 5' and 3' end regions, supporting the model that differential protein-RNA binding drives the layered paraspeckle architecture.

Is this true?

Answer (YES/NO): NO